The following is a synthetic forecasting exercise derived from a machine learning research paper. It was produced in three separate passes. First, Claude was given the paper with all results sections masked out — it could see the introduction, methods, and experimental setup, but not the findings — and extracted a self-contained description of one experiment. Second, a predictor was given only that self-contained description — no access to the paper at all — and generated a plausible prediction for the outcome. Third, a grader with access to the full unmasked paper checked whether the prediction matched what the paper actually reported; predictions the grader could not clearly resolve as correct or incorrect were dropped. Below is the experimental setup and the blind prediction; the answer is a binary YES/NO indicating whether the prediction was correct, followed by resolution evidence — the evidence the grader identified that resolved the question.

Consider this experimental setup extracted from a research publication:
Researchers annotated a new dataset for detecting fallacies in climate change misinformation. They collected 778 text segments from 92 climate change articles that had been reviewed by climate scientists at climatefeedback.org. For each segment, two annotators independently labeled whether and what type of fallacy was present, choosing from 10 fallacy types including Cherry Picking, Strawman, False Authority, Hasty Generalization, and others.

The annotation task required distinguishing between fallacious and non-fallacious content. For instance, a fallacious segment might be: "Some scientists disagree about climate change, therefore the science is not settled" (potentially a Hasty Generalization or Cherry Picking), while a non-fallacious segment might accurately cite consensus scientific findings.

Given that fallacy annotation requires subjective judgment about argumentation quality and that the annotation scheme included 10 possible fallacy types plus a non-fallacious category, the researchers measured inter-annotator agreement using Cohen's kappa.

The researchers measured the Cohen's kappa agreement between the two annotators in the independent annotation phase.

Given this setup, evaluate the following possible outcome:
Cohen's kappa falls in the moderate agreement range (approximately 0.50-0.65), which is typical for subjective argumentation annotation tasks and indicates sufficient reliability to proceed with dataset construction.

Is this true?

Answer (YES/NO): NO